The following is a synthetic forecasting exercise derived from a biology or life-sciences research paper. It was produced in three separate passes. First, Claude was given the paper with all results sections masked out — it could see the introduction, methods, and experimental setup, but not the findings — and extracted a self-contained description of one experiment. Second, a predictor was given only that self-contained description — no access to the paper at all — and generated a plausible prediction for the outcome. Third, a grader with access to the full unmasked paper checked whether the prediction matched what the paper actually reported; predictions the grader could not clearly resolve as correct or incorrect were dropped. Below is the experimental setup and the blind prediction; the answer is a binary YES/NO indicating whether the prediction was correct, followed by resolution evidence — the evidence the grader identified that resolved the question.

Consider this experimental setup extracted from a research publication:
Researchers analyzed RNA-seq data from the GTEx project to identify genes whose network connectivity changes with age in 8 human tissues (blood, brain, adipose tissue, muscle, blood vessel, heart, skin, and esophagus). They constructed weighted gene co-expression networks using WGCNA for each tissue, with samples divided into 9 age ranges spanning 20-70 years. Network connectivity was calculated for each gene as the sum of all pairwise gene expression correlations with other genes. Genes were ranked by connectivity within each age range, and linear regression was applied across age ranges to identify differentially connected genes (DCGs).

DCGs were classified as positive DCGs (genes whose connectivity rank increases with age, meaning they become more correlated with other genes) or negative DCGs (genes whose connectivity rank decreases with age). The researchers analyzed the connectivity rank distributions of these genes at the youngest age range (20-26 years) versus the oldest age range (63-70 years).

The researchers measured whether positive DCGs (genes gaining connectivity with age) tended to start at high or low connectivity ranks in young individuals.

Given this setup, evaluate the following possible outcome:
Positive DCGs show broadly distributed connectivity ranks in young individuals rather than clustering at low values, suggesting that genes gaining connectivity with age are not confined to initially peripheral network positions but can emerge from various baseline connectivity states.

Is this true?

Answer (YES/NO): NO